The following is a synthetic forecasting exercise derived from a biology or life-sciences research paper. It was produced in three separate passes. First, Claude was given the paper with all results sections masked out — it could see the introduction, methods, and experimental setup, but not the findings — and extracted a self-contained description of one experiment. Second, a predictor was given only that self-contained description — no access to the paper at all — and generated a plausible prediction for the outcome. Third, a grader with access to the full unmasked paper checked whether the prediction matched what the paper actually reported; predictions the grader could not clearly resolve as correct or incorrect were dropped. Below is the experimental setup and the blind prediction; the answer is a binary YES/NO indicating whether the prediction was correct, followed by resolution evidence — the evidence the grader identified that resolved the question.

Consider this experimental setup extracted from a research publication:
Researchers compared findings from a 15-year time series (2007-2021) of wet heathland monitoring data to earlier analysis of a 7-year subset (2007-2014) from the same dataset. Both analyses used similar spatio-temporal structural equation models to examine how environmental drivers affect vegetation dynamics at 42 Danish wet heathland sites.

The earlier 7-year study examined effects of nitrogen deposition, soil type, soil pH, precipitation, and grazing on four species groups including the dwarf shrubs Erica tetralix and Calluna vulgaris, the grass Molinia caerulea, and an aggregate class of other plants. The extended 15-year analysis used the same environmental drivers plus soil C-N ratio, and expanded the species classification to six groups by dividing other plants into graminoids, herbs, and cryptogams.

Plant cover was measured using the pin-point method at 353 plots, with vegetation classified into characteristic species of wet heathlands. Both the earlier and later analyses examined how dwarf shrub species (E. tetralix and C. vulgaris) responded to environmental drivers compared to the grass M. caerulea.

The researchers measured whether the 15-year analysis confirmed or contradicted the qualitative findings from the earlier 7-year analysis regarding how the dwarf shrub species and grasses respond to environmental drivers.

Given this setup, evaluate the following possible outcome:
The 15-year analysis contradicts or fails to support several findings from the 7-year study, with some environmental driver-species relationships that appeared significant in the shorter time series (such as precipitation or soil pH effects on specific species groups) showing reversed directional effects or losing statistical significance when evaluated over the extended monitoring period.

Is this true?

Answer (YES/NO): YES